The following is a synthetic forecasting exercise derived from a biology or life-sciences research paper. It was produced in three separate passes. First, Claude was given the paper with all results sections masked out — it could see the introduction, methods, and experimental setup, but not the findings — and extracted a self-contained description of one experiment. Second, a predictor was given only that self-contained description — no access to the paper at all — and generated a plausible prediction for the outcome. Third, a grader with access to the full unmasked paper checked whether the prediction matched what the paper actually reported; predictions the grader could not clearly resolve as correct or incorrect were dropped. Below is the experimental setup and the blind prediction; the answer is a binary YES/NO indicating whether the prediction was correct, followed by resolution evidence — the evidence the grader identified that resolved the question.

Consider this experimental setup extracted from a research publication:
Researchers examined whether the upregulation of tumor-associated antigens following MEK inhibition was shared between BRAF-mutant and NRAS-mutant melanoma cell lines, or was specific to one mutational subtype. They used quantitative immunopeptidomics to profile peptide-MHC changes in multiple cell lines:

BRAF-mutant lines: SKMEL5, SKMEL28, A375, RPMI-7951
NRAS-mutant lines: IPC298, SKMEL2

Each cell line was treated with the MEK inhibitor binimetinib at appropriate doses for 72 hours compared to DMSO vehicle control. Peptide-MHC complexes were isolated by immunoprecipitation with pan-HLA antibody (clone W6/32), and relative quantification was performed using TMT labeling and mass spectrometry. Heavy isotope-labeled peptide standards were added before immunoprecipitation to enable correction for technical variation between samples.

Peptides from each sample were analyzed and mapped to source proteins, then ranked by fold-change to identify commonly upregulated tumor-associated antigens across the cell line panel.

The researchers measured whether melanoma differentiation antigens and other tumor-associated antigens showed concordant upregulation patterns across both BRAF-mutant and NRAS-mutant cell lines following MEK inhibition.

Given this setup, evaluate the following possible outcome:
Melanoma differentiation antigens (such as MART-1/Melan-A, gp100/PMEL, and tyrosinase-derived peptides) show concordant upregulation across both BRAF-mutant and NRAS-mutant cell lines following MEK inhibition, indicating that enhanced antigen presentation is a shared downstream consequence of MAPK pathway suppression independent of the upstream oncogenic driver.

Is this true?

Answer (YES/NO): YES